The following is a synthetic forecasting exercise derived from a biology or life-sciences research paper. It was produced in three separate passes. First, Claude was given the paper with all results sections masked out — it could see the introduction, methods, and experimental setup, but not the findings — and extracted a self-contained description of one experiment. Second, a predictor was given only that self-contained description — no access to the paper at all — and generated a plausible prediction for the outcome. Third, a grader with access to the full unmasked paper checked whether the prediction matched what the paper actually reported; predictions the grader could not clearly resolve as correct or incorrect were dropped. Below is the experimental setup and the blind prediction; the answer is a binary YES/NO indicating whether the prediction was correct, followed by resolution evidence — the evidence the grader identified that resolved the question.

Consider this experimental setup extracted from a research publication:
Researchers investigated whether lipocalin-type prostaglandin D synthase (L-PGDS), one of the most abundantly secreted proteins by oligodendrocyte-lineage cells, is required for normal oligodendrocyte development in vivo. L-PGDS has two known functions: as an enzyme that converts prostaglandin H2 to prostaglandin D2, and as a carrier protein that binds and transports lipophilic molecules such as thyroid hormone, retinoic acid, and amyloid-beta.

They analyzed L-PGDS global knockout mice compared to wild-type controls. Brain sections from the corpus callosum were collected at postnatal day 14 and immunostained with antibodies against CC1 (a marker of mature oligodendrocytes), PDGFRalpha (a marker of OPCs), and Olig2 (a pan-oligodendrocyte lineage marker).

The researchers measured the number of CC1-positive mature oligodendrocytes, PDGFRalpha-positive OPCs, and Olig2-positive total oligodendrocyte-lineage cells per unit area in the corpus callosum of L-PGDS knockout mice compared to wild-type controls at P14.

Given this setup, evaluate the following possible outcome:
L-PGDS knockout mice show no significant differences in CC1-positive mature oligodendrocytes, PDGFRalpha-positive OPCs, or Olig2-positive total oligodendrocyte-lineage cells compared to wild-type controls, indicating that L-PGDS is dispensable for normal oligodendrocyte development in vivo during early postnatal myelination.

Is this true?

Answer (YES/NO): NO